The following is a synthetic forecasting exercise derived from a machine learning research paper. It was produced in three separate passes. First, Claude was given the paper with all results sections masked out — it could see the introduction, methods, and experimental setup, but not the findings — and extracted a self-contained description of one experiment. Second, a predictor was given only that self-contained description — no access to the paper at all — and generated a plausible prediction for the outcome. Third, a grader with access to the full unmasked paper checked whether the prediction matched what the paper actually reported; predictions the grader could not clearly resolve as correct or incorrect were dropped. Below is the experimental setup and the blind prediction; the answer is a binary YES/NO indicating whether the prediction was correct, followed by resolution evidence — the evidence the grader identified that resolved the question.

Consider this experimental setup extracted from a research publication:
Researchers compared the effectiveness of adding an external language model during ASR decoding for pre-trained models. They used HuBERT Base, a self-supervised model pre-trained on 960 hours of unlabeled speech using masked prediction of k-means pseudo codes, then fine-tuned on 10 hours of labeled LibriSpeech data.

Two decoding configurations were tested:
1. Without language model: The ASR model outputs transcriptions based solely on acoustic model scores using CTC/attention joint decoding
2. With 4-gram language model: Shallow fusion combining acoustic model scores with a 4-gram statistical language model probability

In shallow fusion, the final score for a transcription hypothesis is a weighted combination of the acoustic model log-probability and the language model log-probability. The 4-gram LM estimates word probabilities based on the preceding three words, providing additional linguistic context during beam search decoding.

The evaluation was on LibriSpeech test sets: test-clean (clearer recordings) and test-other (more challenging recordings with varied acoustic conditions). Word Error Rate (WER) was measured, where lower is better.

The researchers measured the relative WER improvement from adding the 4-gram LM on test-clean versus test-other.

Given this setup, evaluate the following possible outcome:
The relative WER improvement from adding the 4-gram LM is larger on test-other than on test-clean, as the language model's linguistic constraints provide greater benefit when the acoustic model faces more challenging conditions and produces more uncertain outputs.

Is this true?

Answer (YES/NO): NO